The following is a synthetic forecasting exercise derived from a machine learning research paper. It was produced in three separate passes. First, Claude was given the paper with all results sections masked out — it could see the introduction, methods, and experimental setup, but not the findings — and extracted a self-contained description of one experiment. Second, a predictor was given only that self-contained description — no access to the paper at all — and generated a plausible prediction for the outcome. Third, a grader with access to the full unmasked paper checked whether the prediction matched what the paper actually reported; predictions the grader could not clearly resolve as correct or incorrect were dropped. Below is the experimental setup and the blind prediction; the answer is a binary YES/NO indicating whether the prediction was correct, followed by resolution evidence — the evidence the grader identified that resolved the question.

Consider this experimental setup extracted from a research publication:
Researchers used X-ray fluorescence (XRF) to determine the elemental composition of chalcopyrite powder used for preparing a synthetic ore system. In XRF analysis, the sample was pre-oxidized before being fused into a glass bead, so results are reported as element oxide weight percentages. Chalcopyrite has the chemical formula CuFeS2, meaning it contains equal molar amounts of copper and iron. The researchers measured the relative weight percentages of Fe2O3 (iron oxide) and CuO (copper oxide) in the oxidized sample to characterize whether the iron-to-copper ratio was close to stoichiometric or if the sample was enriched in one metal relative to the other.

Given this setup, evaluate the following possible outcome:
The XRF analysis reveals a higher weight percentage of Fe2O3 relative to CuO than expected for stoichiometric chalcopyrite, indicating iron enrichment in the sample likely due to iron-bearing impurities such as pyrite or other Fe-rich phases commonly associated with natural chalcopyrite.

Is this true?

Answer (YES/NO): YES